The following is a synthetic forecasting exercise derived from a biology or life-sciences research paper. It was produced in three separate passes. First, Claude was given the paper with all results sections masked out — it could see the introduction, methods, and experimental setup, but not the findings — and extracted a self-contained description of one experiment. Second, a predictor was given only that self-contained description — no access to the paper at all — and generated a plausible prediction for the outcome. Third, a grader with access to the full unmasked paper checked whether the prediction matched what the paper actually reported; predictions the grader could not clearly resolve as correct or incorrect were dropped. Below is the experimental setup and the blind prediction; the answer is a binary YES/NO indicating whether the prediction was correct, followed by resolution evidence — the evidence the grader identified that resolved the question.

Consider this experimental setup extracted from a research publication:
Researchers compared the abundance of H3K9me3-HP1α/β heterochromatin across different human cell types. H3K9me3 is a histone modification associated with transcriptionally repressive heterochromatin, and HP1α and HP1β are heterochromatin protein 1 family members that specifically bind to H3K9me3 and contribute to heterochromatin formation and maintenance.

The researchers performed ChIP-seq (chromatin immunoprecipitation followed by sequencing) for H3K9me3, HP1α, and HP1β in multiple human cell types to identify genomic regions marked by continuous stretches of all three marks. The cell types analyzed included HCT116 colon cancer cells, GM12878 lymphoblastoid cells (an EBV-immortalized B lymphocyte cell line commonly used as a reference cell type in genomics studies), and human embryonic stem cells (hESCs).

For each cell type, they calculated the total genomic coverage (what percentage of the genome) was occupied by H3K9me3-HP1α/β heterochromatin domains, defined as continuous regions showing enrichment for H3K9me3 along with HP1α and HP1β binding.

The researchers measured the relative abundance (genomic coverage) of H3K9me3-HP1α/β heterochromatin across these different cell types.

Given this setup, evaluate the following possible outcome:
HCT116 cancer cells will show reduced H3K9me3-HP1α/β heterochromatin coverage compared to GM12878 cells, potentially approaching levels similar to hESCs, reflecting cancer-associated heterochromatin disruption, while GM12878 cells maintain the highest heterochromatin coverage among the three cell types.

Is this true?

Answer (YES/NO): NO